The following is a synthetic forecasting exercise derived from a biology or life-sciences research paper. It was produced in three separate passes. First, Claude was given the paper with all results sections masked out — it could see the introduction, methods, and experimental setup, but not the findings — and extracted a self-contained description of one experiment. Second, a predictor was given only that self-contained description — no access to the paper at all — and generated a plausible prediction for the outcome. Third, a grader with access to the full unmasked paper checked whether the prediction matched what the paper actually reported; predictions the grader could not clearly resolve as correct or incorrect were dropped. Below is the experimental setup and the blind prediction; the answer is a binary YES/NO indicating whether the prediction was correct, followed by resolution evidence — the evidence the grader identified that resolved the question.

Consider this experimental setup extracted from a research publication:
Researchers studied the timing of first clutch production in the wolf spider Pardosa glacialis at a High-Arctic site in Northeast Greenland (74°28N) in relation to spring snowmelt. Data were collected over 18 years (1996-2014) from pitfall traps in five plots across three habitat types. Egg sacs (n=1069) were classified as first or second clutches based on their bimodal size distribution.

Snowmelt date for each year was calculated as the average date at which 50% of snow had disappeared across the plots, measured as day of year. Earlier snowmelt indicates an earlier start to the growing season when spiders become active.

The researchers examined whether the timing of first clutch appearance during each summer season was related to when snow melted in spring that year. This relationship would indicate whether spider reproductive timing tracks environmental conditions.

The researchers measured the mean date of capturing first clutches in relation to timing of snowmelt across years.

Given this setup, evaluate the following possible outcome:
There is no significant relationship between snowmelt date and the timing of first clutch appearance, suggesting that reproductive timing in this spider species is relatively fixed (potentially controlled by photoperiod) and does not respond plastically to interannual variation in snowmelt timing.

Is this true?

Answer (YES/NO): NO